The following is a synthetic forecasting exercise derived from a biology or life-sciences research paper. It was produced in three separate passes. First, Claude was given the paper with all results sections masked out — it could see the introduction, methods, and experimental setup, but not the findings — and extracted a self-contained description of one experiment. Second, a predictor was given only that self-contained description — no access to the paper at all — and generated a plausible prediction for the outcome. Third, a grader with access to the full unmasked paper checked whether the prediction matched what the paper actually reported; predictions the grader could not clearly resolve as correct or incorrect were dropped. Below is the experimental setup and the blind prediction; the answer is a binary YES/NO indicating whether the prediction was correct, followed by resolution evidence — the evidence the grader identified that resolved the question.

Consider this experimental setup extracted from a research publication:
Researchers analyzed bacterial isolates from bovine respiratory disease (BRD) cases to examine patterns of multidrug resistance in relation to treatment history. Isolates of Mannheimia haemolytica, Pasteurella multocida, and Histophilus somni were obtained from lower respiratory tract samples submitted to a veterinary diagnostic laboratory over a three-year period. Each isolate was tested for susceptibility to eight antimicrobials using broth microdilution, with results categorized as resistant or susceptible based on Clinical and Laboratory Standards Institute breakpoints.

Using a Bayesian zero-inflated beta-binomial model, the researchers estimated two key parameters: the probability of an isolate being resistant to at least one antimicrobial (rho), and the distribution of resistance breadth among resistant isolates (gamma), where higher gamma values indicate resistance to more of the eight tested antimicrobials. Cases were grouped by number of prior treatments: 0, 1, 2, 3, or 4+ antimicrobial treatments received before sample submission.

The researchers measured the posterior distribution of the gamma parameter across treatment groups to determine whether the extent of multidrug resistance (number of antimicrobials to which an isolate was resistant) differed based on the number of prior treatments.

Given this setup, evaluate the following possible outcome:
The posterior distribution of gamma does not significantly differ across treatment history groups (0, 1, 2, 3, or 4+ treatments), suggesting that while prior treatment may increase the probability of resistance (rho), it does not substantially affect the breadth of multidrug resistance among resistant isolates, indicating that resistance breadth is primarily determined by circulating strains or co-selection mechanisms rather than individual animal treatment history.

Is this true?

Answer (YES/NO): NO